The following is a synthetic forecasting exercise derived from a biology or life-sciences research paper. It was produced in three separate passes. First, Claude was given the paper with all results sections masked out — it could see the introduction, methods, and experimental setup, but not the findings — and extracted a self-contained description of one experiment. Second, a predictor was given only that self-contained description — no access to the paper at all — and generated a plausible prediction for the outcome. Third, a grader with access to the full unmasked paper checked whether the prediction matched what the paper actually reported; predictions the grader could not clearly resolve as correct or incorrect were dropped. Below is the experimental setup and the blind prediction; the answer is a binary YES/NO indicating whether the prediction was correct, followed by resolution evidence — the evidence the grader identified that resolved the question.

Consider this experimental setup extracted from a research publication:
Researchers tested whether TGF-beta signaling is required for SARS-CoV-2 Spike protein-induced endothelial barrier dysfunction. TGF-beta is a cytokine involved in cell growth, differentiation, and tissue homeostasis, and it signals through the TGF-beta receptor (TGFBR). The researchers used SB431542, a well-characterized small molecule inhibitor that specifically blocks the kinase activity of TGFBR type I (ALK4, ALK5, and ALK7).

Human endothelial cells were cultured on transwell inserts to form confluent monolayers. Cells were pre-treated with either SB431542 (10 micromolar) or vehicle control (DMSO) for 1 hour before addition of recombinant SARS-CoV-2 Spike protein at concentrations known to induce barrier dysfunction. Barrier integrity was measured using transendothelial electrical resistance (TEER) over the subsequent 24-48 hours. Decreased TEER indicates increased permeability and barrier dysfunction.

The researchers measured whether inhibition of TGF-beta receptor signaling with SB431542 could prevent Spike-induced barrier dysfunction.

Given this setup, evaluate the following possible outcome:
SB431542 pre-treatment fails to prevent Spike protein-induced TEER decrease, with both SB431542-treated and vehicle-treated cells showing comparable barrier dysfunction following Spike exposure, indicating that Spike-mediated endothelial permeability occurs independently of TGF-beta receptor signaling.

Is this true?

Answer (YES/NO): NO